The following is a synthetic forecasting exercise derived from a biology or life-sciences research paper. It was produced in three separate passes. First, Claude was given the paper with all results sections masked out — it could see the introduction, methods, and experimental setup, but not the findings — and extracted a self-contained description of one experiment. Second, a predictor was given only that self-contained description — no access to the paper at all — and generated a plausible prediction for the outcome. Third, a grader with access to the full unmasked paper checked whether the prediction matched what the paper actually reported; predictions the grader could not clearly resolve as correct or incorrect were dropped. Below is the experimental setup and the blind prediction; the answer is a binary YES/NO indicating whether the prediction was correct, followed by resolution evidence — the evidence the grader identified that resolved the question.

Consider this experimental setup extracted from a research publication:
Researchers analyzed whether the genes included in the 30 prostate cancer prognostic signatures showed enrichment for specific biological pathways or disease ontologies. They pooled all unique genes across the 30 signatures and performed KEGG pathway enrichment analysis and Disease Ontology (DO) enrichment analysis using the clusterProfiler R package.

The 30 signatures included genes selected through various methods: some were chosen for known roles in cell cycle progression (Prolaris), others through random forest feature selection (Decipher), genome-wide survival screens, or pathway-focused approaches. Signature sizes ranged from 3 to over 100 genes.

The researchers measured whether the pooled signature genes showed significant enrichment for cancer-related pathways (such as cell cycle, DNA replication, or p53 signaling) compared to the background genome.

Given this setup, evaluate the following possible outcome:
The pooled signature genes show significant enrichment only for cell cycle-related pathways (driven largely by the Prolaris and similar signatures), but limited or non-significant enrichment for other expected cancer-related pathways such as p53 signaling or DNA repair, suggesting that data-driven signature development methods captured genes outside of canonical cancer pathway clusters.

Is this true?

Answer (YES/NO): NO